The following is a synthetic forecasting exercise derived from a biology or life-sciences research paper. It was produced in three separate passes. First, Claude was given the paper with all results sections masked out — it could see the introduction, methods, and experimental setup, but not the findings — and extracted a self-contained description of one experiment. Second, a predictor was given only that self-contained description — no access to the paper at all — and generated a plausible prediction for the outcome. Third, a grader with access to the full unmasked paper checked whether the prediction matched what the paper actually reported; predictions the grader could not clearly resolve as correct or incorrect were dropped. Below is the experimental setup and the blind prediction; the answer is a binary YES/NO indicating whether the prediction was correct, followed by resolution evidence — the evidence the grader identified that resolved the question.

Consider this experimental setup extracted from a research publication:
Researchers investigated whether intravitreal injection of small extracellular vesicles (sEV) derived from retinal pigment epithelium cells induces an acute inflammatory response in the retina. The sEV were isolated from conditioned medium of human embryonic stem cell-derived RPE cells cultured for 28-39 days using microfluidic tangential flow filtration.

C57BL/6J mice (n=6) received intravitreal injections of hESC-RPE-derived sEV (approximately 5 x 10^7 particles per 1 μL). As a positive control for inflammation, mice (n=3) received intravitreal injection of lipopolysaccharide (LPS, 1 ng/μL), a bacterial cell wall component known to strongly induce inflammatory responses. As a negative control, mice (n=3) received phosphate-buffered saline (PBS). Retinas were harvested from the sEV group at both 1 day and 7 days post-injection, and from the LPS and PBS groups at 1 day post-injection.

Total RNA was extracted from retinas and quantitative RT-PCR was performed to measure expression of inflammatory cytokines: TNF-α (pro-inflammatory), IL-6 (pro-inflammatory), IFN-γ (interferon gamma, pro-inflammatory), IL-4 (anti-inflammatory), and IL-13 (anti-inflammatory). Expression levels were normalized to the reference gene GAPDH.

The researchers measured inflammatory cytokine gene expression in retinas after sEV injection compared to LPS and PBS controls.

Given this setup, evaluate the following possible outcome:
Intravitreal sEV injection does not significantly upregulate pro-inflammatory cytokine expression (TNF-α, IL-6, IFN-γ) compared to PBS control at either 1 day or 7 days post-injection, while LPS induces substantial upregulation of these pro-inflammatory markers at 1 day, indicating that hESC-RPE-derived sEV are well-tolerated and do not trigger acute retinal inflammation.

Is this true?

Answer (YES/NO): YES